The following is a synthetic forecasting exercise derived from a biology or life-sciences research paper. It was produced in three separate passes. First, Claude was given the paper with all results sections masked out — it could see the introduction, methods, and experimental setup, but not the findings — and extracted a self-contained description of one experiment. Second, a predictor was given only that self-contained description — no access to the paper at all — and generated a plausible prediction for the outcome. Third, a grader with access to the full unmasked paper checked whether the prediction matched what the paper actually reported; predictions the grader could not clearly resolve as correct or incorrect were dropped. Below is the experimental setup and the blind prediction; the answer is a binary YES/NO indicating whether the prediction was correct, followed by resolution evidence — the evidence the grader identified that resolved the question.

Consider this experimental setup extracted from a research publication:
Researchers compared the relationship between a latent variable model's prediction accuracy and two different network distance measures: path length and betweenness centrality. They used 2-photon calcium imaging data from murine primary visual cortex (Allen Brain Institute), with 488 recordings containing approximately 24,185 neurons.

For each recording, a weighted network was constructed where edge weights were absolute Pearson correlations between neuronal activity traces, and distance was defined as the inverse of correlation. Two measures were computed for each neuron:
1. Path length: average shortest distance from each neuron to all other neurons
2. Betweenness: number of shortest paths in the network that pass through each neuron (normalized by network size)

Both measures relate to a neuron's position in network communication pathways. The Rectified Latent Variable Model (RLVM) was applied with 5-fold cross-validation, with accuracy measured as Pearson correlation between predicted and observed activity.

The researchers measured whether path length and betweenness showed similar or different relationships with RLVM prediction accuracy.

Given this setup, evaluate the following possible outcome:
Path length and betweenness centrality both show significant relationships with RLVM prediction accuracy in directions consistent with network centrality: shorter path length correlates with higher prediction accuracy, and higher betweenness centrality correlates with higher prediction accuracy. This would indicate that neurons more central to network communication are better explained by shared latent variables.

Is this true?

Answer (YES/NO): NO